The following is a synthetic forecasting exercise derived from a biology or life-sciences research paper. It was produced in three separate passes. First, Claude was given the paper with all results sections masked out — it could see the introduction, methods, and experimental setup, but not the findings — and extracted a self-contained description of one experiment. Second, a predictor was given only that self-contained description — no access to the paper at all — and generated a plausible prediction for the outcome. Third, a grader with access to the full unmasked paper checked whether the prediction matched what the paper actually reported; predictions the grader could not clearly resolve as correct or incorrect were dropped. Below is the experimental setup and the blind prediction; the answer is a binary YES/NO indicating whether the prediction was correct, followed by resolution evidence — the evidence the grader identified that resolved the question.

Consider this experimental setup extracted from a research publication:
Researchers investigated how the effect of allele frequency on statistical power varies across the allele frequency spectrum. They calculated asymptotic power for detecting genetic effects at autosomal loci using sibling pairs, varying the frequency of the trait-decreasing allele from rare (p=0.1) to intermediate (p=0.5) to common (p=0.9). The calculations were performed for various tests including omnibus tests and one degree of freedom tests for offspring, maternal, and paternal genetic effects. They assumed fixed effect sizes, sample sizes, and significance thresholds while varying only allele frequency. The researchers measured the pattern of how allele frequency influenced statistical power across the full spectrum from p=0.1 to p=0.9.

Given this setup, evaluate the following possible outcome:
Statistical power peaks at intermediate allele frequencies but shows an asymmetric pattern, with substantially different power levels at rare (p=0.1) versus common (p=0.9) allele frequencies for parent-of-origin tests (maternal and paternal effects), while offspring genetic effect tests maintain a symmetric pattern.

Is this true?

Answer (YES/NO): NO